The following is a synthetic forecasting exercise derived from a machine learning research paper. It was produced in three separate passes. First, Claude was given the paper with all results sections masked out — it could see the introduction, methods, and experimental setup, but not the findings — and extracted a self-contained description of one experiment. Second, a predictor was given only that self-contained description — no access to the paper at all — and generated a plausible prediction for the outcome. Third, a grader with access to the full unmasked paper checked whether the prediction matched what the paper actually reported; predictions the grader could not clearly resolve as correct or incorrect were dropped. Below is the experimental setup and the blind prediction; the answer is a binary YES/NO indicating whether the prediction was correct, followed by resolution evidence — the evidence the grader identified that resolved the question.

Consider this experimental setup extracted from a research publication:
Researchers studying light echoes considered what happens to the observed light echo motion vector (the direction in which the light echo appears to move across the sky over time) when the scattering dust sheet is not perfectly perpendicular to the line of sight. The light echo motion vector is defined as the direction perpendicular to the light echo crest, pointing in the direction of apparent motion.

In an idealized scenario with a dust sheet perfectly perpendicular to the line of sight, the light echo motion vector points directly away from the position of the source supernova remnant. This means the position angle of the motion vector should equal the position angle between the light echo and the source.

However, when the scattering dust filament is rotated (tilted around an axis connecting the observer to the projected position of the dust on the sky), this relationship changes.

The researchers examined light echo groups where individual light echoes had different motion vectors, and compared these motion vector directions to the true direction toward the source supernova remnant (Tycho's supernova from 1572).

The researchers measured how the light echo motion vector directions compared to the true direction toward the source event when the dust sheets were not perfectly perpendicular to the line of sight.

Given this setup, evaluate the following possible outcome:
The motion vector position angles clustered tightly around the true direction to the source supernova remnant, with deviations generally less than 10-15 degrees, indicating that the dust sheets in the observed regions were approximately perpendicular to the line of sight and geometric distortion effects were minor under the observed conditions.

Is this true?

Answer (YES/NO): NO